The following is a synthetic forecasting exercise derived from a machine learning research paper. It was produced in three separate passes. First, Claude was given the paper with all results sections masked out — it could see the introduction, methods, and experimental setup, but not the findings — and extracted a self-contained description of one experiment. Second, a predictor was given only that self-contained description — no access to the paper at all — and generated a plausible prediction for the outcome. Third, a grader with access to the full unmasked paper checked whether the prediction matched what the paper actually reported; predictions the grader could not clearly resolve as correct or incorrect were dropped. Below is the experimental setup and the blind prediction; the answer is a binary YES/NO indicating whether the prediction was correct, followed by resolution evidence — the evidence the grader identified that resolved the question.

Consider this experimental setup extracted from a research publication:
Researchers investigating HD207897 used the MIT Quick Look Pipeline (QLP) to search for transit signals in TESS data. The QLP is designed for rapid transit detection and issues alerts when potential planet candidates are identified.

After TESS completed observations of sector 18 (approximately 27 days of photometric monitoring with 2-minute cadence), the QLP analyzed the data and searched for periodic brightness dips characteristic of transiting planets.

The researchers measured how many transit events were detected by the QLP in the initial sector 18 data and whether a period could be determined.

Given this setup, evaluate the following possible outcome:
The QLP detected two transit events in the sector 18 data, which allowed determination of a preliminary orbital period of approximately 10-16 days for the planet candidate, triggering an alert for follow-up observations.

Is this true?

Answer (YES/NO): NO